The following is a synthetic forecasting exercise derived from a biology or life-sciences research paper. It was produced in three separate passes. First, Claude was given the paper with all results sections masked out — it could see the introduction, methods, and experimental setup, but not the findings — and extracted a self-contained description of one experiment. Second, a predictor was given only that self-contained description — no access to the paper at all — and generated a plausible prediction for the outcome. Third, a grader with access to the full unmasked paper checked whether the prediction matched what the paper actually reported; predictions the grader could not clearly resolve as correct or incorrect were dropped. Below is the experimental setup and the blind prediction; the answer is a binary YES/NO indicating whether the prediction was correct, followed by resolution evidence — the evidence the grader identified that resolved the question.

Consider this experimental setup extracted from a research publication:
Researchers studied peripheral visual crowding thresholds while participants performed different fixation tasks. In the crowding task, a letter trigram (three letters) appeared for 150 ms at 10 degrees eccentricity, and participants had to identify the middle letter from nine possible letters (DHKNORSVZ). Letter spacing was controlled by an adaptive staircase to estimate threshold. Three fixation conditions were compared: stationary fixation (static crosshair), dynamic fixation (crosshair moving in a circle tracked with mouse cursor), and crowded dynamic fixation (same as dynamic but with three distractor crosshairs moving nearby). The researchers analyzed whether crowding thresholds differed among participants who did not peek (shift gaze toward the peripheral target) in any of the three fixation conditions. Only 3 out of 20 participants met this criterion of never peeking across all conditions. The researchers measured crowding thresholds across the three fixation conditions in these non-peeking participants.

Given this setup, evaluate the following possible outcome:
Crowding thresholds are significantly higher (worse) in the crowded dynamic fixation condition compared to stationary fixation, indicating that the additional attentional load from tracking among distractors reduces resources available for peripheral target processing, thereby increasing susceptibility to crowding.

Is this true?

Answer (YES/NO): NO